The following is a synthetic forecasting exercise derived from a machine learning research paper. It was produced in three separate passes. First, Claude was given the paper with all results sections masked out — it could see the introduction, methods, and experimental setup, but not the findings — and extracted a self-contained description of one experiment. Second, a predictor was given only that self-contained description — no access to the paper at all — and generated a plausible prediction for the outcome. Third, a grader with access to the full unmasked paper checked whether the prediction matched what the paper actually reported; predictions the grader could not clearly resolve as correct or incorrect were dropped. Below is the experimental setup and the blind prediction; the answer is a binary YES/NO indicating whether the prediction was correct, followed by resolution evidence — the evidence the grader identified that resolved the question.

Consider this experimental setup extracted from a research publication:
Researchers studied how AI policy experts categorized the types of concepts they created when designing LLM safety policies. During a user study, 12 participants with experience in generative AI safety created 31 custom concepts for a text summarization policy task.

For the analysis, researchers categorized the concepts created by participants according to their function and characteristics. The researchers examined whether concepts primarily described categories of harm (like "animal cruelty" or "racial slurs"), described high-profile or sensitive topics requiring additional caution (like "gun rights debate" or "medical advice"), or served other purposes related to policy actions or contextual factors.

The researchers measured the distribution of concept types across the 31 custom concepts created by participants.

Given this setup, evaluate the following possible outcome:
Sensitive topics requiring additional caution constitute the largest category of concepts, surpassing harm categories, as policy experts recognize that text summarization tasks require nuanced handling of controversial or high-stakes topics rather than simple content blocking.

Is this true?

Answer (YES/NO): NO